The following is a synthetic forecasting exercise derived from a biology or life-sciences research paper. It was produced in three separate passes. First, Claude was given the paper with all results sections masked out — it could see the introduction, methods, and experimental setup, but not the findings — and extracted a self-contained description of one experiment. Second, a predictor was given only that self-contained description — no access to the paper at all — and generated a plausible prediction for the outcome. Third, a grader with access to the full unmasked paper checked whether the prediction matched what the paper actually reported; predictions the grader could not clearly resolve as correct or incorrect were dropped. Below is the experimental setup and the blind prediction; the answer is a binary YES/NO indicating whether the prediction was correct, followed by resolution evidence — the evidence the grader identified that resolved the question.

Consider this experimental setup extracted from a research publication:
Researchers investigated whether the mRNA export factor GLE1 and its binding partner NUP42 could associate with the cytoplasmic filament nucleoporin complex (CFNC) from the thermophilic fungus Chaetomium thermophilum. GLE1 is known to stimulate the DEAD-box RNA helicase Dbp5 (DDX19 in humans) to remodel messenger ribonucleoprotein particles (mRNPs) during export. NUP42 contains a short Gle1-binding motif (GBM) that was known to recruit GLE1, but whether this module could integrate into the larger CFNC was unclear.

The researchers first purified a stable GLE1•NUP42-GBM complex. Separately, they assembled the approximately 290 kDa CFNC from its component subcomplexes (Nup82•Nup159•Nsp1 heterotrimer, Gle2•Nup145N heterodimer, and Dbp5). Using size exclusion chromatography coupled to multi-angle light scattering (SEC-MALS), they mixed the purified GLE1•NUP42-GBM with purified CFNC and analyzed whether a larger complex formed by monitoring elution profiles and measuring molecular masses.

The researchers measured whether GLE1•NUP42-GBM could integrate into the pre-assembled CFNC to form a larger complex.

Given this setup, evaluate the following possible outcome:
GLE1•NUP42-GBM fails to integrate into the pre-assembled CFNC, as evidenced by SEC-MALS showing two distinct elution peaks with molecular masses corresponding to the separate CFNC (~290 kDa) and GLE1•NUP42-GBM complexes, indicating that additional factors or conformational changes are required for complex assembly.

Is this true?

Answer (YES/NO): NO